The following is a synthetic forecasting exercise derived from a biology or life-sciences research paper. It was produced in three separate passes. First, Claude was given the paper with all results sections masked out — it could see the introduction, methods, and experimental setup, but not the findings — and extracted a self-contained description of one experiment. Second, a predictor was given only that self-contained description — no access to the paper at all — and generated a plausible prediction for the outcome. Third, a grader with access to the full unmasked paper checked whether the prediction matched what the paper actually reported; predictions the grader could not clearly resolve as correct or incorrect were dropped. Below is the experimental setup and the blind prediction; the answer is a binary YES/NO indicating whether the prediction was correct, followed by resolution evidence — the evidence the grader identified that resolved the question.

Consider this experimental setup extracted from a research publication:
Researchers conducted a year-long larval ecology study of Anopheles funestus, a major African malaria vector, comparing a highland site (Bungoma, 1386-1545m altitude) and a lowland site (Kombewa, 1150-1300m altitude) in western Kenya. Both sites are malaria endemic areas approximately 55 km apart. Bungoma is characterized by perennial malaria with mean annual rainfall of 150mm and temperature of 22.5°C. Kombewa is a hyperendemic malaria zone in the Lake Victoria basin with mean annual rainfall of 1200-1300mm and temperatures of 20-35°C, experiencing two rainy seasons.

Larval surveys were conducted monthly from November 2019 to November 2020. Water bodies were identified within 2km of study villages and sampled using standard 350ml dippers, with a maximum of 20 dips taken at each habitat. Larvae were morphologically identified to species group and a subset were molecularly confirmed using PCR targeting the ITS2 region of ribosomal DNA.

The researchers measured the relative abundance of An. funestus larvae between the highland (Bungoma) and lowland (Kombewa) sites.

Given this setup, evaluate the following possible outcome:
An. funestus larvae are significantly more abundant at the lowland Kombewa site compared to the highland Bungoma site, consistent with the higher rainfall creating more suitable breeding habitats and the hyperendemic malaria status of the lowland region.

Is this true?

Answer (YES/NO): NO